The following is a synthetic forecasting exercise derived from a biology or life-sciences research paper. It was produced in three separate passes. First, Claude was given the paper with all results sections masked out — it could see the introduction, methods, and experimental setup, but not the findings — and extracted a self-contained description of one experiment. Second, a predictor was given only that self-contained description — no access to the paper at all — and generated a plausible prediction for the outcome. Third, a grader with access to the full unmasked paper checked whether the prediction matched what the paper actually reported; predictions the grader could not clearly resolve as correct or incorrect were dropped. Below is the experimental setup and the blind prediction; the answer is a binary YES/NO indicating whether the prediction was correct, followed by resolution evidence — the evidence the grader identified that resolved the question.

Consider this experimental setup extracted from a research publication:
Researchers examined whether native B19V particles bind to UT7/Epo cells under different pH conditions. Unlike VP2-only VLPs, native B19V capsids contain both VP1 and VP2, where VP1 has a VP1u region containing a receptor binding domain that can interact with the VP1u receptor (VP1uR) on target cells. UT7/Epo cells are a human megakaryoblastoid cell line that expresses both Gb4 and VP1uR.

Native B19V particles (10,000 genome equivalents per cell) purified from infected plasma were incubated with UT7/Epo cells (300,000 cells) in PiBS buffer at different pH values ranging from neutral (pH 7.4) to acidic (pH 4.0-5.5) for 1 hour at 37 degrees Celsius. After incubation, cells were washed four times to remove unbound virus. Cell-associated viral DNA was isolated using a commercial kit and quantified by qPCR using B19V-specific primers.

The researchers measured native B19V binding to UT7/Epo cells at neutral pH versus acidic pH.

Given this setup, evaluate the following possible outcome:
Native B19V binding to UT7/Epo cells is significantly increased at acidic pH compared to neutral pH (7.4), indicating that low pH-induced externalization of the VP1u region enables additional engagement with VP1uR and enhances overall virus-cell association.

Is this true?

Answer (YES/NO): NO